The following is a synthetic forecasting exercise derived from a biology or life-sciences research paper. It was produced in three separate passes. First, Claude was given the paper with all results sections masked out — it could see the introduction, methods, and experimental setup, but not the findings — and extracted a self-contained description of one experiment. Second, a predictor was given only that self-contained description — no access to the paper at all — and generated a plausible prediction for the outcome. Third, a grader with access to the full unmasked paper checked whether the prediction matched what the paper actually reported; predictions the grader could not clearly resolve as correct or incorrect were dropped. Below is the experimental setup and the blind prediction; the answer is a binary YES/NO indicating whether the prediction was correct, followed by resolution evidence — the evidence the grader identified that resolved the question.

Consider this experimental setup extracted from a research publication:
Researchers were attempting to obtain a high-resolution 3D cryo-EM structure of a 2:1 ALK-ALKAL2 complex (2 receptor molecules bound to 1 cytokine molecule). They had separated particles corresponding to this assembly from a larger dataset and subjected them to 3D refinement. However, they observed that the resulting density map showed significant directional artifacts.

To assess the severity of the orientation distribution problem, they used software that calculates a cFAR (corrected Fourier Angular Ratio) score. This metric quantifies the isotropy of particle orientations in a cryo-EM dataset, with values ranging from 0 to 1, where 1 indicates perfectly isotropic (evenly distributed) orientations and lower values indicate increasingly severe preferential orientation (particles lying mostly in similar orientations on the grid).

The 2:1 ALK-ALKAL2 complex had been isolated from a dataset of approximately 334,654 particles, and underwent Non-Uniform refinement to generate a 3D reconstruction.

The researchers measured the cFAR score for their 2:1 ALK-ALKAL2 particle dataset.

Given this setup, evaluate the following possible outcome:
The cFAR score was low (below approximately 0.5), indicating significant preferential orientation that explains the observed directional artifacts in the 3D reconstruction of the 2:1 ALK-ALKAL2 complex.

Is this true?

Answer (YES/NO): YES